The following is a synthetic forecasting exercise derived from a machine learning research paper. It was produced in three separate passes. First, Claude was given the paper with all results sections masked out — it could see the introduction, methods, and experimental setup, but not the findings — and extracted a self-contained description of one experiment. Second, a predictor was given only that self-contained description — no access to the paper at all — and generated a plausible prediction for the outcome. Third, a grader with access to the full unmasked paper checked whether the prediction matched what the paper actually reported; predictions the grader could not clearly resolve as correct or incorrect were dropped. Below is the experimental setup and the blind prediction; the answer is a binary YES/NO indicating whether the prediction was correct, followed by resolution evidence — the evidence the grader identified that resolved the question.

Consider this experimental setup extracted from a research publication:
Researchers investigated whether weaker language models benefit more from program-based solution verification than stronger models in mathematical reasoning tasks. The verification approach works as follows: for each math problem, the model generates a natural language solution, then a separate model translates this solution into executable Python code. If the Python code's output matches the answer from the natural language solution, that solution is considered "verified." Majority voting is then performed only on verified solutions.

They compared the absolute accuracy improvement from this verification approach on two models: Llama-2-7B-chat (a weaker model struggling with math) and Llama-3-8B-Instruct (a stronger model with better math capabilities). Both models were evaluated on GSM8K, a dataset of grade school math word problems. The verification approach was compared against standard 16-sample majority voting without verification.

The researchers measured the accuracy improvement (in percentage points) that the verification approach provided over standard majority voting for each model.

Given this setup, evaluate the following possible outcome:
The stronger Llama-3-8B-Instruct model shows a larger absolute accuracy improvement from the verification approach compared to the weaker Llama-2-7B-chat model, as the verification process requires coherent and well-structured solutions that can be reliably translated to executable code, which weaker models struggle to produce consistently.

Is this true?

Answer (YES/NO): NO